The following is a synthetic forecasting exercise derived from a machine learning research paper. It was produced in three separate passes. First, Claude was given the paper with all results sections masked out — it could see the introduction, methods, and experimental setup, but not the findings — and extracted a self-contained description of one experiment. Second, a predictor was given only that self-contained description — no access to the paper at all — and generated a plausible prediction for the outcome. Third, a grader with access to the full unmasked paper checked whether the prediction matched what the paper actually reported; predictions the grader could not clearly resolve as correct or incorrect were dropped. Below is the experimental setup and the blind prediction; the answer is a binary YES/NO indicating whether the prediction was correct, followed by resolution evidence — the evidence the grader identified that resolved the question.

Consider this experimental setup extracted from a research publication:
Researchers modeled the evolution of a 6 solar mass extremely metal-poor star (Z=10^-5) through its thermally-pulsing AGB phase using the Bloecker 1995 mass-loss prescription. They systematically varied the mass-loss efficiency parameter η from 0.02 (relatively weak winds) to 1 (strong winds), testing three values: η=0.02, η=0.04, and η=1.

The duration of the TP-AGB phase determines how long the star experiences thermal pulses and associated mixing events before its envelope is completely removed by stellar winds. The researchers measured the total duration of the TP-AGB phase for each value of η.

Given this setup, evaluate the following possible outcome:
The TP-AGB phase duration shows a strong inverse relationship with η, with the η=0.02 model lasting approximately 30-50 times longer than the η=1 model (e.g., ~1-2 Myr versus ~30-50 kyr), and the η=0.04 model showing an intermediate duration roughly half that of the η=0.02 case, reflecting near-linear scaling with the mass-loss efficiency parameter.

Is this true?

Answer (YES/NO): NO